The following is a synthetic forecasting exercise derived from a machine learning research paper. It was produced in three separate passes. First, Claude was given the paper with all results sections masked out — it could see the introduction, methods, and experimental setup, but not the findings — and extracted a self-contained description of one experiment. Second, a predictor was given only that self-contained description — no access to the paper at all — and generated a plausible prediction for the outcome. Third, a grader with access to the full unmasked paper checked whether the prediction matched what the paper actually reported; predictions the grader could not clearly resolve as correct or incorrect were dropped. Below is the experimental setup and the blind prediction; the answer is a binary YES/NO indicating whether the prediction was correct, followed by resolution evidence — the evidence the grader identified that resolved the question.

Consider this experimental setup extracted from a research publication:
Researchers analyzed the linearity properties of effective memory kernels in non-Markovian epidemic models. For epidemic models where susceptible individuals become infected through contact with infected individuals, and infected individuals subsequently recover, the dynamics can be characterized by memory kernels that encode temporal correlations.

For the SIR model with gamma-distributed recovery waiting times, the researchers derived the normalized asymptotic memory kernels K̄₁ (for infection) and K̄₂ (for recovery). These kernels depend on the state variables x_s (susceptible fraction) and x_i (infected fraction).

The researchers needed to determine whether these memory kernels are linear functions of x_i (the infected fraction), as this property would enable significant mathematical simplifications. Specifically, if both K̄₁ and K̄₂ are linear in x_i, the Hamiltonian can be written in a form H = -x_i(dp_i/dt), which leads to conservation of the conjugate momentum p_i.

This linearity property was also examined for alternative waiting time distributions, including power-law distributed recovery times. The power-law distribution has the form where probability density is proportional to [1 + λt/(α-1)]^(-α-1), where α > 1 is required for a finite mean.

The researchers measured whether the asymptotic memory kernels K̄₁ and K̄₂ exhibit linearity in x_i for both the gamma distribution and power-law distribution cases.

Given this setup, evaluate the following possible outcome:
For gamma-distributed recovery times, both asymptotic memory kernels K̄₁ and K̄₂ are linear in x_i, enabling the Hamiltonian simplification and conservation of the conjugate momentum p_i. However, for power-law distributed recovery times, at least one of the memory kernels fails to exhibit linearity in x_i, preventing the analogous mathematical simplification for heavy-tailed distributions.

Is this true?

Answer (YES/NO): NO